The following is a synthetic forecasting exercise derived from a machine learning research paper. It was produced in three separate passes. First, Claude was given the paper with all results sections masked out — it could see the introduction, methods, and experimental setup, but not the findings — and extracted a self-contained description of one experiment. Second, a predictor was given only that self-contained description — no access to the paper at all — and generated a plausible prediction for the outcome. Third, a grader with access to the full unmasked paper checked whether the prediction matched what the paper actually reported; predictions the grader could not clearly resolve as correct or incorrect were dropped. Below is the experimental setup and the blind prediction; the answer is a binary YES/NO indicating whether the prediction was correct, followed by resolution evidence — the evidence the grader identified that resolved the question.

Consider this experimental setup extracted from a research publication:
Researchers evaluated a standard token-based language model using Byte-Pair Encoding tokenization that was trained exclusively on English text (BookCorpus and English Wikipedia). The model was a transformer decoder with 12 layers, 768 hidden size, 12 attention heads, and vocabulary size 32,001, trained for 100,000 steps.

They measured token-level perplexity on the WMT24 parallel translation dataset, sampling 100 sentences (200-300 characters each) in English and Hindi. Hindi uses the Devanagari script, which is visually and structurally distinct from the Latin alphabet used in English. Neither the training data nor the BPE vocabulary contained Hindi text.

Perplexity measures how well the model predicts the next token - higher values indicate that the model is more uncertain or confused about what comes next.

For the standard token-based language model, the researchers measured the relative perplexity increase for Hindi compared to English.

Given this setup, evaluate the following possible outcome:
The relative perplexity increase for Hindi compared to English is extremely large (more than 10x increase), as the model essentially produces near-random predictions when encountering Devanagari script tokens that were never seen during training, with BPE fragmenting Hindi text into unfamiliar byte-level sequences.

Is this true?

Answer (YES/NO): YES